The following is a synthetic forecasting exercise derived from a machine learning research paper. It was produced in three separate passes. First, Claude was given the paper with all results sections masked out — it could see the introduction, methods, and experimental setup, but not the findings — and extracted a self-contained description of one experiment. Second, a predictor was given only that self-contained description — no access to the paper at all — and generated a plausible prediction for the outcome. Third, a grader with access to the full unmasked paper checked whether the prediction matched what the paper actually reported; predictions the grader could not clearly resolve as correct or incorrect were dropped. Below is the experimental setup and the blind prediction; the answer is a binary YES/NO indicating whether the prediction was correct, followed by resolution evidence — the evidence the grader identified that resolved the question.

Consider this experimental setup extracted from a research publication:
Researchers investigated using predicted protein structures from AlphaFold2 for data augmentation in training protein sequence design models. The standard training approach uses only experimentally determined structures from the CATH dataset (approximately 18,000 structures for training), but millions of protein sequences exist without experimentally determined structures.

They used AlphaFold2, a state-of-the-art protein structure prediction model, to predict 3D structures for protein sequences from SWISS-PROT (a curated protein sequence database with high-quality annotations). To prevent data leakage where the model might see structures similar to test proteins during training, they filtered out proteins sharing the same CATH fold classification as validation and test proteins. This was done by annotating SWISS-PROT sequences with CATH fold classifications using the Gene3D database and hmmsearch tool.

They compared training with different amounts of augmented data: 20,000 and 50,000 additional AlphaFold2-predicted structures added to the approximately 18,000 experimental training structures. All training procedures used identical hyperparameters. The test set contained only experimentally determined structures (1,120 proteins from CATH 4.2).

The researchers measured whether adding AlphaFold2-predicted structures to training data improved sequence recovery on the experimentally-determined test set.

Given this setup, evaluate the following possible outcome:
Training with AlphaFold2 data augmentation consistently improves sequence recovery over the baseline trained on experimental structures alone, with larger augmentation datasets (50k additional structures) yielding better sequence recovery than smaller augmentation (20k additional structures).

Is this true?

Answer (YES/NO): NO